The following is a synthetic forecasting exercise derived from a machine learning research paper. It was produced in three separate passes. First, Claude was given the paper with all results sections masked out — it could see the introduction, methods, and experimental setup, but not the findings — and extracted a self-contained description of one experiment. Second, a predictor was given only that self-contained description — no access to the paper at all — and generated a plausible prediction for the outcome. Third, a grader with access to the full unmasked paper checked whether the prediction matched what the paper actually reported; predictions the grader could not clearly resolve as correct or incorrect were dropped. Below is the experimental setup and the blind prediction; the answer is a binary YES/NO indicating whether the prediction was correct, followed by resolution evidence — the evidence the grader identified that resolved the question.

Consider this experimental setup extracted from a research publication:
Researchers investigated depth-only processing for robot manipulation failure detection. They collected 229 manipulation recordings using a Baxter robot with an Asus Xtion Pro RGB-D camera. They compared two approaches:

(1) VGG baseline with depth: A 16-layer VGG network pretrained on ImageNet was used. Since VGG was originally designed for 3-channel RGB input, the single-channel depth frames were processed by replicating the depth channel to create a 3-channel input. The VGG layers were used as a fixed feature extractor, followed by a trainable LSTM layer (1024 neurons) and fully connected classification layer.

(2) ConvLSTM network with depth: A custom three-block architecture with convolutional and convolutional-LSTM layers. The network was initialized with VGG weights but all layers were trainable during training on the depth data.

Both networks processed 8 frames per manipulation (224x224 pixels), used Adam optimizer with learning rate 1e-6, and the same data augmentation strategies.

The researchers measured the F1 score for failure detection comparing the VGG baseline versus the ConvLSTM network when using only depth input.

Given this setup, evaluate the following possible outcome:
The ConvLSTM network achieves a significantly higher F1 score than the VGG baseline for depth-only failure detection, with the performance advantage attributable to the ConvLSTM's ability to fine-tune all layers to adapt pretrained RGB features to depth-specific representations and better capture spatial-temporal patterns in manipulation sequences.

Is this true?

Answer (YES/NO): NO